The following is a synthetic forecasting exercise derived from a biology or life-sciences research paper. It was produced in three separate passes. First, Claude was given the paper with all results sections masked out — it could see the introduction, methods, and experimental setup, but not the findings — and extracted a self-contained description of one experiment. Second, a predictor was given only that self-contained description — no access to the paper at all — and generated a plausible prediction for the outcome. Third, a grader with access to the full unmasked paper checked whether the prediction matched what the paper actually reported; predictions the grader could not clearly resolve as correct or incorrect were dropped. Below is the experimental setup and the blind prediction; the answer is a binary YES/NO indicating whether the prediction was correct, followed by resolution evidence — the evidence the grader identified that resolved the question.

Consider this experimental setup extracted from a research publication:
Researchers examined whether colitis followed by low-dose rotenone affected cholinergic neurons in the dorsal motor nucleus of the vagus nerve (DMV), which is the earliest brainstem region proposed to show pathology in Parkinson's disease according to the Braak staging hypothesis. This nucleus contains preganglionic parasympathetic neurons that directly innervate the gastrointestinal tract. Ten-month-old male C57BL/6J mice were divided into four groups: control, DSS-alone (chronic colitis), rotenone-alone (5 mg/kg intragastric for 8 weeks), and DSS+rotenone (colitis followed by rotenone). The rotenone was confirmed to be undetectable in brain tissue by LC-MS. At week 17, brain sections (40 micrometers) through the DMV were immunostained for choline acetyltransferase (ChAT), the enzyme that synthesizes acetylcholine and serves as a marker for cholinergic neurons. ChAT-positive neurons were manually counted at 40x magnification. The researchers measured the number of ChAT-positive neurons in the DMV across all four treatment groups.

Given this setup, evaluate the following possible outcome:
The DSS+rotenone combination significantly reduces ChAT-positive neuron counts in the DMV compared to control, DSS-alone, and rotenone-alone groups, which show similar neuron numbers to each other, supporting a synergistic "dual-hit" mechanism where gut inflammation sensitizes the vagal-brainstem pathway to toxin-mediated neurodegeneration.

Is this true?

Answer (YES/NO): NO